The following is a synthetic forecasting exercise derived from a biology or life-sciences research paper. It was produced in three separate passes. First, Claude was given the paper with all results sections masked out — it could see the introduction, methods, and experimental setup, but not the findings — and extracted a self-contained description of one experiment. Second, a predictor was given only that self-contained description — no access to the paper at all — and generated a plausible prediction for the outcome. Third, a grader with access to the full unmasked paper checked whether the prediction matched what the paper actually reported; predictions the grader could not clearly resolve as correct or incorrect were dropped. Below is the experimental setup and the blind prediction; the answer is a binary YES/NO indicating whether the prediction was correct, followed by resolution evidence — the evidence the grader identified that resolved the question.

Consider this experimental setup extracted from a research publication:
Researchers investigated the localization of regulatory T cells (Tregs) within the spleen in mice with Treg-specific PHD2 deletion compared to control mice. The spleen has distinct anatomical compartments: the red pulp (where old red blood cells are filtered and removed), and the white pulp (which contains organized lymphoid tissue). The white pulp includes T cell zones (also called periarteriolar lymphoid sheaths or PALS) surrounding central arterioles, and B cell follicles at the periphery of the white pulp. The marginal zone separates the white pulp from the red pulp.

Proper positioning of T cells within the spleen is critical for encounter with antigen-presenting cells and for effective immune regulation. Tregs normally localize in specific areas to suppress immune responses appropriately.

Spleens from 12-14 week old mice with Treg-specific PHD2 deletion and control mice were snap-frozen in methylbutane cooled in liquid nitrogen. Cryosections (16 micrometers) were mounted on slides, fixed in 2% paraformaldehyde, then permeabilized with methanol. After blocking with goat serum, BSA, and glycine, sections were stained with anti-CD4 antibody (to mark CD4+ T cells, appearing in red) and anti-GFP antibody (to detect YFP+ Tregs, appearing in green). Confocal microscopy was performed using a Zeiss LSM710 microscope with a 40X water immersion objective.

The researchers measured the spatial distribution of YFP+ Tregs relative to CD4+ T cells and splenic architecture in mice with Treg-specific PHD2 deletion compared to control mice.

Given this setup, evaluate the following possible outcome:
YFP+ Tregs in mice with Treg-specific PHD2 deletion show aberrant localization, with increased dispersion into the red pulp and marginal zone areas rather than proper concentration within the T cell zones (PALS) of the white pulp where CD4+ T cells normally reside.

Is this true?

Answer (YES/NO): YES